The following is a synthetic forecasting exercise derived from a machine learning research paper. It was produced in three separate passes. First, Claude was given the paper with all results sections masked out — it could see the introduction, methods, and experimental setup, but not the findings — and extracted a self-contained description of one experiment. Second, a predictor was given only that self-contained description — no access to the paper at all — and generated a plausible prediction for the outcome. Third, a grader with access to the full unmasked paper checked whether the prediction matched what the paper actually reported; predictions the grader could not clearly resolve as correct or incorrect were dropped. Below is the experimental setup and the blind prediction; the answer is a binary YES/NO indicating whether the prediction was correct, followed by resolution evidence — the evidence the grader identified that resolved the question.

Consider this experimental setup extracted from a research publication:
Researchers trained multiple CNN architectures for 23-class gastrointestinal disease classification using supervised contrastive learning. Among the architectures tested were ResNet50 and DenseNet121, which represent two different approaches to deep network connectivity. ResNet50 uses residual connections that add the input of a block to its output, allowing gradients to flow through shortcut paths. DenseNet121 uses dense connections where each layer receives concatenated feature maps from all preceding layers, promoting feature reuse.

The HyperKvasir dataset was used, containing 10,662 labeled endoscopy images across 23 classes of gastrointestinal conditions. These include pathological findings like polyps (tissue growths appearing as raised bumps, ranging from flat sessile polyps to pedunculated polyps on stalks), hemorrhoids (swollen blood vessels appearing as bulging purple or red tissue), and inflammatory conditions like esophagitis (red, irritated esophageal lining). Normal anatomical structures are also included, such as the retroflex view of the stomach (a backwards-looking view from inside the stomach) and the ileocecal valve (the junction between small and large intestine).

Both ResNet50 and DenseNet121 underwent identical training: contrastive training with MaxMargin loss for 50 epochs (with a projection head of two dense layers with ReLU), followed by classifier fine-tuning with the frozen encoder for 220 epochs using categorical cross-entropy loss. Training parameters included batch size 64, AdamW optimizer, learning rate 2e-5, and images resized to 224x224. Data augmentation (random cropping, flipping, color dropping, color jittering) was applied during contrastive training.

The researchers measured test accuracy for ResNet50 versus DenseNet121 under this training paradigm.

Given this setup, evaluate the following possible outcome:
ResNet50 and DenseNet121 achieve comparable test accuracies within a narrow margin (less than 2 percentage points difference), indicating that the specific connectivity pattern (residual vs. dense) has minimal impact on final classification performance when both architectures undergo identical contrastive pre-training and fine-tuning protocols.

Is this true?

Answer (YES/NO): YES